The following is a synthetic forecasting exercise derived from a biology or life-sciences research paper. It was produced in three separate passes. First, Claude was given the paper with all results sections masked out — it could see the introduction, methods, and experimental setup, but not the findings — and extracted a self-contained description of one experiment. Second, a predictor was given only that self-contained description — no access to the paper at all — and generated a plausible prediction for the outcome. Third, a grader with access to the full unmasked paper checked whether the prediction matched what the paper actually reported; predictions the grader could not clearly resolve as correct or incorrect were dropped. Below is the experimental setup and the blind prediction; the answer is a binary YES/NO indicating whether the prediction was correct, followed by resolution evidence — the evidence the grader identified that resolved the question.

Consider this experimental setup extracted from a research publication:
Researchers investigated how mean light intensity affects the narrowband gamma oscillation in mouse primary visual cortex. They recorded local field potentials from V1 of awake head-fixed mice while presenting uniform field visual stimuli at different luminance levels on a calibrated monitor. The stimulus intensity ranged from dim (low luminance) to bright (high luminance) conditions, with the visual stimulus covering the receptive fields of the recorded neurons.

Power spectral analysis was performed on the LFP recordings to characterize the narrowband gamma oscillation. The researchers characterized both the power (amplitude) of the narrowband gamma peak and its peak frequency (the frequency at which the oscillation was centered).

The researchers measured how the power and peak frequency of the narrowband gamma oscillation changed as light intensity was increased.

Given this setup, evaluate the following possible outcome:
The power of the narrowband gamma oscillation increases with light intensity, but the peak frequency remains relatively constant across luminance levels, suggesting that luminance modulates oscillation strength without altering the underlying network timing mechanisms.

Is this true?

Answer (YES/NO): NO